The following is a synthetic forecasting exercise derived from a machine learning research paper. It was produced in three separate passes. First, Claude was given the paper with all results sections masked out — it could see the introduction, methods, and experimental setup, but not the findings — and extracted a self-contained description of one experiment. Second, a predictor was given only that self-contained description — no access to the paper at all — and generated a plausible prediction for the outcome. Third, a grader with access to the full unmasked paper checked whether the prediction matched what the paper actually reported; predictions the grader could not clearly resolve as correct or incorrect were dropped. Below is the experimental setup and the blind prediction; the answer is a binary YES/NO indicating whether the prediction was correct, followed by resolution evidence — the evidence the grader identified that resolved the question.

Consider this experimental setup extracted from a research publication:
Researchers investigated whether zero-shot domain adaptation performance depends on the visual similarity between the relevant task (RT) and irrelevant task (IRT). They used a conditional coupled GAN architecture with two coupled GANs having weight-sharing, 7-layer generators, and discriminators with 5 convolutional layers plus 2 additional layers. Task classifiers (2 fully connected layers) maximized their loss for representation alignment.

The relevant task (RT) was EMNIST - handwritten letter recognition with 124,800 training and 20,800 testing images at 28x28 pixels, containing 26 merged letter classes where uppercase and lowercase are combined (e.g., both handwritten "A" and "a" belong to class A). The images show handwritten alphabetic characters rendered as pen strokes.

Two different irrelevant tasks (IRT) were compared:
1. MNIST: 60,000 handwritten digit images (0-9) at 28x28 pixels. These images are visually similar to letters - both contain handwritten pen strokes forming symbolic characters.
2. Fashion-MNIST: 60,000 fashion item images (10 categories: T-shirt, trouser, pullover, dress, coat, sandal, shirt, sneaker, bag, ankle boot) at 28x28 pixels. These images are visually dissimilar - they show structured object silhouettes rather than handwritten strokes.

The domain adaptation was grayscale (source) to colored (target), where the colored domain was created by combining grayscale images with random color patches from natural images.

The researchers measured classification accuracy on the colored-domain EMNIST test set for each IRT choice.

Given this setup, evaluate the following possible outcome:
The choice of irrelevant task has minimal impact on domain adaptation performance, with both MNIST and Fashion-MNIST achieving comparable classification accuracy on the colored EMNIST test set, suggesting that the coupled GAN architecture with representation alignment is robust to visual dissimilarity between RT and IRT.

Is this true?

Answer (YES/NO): NO